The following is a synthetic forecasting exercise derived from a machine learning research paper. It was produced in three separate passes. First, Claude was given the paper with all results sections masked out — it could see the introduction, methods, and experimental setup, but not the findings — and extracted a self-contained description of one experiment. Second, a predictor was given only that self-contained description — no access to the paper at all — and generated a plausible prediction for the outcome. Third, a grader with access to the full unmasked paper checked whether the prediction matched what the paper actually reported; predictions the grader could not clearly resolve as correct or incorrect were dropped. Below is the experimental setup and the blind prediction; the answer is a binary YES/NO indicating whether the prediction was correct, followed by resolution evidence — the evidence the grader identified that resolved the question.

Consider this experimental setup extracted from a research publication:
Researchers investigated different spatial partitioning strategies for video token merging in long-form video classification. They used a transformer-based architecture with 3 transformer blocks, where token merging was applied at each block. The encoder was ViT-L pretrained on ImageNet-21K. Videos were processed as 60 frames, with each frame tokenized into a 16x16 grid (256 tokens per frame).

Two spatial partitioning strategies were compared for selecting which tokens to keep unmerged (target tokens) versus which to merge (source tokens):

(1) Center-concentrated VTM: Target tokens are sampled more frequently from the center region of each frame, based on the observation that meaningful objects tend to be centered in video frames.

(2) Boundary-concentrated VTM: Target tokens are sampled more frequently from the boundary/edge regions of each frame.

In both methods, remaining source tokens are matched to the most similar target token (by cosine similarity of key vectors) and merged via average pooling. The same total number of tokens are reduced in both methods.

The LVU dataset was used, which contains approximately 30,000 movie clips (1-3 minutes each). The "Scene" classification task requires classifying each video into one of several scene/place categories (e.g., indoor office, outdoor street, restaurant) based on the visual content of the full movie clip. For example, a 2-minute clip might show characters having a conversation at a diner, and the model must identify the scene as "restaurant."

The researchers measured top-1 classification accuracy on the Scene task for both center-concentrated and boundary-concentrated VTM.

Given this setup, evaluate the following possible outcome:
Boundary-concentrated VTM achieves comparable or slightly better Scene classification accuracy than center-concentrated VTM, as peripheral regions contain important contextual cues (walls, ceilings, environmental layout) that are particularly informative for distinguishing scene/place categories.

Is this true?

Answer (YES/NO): NO